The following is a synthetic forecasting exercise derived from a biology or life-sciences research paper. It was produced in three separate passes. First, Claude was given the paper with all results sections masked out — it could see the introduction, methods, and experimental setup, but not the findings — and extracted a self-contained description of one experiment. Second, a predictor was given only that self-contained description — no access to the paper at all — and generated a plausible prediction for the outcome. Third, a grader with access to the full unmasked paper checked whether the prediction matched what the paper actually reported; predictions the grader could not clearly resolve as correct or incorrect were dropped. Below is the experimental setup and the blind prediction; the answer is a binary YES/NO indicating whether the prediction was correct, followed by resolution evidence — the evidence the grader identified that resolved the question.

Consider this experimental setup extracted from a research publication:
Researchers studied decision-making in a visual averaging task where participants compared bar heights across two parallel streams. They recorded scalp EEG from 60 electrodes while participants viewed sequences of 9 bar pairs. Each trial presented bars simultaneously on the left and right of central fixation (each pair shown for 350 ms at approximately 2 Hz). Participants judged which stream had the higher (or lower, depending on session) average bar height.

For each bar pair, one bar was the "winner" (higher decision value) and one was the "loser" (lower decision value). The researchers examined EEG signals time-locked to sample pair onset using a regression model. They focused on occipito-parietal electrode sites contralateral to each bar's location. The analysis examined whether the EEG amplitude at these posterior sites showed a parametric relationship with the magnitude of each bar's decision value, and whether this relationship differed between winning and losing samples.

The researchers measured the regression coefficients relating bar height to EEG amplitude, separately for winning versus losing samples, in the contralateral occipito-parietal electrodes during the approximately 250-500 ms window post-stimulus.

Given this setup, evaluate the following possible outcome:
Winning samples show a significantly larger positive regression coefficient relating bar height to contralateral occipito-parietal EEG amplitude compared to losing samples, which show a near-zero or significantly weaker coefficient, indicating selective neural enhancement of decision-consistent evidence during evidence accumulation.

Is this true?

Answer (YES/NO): NO